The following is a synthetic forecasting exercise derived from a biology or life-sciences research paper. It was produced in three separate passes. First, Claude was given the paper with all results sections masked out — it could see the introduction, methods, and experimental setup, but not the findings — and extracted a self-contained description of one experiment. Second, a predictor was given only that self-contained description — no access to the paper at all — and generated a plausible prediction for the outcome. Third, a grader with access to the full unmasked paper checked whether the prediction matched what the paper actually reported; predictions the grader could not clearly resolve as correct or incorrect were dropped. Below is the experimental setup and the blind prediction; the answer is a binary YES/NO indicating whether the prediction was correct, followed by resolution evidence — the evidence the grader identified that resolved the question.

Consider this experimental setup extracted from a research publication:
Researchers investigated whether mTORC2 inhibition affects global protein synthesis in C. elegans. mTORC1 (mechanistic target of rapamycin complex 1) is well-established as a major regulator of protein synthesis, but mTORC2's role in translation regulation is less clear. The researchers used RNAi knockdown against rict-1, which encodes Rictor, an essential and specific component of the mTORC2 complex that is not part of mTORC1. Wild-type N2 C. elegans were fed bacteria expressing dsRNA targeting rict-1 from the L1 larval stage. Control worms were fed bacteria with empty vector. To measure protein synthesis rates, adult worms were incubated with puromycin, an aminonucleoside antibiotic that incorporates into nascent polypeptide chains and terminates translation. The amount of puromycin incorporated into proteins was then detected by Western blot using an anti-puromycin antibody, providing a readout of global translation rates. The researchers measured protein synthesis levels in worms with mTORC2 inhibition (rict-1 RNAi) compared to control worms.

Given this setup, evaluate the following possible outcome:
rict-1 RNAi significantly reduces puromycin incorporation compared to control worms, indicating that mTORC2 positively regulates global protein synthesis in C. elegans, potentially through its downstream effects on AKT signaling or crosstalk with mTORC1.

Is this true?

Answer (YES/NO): YES